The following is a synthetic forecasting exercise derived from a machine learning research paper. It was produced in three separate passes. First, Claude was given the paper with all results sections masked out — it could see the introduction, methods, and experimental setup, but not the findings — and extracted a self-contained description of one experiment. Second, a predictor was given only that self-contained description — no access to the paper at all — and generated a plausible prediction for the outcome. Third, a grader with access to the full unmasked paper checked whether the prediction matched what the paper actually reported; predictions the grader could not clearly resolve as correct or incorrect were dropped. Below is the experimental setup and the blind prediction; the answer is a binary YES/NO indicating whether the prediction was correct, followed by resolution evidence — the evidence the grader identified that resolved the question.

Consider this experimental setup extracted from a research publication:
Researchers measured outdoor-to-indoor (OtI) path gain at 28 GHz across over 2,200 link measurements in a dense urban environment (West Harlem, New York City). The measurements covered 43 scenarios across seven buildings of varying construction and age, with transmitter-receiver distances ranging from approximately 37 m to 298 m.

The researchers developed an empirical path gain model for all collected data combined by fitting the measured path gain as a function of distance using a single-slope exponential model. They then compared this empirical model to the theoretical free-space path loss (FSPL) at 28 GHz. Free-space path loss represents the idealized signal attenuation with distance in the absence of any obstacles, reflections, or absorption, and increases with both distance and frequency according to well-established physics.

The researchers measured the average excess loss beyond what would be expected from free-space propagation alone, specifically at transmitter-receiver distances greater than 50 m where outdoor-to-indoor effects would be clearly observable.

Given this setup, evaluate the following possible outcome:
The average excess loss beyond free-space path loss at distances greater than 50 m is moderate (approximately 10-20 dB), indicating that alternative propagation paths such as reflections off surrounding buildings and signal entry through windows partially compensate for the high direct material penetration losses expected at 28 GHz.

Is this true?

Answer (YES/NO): NO